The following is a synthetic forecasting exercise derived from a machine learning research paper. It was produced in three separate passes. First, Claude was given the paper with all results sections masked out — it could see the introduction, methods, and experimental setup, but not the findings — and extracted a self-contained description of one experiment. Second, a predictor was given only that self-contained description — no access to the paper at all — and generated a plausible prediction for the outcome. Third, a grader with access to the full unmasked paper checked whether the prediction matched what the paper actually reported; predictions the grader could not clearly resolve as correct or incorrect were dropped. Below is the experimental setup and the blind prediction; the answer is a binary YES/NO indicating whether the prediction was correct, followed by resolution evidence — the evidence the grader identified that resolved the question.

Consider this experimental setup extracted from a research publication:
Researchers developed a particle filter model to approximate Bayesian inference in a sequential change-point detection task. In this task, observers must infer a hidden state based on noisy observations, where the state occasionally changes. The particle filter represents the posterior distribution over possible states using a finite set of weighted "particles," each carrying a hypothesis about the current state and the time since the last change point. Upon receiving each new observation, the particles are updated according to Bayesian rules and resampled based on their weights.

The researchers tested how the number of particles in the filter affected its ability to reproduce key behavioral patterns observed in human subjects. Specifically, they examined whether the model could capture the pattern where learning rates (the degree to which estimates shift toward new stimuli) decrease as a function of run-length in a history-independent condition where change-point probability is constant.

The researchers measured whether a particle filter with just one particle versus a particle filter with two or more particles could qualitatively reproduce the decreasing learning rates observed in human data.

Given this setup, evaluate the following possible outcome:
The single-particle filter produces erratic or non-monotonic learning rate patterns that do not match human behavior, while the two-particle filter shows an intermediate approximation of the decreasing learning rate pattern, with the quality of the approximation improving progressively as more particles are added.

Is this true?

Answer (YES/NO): NO